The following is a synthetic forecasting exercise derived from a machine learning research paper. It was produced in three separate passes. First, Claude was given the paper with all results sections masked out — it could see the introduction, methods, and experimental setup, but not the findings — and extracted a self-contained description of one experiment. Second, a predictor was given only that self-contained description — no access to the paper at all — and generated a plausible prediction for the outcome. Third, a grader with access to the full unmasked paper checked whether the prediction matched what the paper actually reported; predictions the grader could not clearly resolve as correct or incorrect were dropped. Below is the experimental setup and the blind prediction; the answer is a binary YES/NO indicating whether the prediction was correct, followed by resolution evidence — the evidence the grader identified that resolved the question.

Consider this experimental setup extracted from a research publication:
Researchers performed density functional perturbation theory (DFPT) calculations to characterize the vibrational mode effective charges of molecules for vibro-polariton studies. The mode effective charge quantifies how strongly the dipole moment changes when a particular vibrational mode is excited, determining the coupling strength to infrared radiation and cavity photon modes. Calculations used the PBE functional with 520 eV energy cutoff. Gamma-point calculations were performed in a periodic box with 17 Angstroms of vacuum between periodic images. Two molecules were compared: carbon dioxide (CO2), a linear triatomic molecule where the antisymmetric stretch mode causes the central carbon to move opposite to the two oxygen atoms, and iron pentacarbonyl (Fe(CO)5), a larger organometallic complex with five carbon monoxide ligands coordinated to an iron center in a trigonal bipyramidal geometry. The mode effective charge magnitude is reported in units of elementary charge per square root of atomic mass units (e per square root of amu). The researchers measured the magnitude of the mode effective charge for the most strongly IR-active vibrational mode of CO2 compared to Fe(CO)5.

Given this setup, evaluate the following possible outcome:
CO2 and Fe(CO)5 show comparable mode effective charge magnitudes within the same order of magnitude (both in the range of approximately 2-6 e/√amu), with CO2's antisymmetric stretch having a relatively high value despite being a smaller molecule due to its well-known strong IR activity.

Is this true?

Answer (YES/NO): NO